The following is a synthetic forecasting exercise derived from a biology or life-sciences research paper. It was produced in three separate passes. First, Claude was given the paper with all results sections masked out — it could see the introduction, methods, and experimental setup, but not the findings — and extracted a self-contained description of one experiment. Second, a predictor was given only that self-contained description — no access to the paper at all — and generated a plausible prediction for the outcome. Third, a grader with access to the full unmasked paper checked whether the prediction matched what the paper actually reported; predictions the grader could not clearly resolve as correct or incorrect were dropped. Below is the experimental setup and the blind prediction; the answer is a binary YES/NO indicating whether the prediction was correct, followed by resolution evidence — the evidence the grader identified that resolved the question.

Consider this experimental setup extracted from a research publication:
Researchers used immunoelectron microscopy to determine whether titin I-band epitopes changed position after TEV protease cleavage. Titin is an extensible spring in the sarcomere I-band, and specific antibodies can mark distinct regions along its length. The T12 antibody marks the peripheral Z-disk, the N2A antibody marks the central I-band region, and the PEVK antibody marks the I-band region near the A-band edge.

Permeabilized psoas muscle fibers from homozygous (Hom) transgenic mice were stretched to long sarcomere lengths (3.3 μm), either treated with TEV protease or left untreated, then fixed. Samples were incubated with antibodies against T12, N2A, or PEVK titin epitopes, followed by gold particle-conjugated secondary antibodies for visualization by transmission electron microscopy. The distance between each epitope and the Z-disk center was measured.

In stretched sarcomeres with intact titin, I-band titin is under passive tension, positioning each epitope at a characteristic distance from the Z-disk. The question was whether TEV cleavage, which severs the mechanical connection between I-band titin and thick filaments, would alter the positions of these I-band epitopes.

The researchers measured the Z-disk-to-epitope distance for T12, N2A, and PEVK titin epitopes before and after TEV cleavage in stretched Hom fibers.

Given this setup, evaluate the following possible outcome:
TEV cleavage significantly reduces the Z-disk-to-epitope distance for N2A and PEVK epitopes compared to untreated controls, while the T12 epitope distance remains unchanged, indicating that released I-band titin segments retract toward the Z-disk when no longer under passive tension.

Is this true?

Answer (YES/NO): YES